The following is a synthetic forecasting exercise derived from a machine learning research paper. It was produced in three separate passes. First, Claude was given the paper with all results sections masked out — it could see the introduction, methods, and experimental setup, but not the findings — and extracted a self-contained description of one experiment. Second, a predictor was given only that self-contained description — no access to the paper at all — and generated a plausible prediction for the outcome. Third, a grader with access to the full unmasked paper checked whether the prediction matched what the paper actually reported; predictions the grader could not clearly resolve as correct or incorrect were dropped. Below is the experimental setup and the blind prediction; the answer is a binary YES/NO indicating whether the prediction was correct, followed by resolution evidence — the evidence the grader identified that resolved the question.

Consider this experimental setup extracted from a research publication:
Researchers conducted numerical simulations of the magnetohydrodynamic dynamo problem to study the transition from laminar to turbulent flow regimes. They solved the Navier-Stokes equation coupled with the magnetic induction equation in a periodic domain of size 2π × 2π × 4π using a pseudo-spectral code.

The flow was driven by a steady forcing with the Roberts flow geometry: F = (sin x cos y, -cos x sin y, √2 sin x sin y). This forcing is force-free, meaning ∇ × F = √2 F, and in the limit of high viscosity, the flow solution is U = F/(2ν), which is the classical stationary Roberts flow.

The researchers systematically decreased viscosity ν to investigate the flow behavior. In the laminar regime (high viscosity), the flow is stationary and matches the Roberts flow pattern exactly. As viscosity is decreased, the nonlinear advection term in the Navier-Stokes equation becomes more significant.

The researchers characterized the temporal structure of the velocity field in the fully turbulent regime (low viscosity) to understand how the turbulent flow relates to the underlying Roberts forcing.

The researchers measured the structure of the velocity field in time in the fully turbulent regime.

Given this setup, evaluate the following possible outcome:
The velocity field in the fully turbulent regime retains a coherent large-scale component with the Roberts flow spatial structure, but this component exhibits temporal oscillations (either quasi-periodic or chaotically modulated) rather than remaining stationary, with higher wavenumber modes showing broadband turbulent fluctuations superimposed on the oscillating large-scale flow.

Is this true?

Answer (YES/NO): NO